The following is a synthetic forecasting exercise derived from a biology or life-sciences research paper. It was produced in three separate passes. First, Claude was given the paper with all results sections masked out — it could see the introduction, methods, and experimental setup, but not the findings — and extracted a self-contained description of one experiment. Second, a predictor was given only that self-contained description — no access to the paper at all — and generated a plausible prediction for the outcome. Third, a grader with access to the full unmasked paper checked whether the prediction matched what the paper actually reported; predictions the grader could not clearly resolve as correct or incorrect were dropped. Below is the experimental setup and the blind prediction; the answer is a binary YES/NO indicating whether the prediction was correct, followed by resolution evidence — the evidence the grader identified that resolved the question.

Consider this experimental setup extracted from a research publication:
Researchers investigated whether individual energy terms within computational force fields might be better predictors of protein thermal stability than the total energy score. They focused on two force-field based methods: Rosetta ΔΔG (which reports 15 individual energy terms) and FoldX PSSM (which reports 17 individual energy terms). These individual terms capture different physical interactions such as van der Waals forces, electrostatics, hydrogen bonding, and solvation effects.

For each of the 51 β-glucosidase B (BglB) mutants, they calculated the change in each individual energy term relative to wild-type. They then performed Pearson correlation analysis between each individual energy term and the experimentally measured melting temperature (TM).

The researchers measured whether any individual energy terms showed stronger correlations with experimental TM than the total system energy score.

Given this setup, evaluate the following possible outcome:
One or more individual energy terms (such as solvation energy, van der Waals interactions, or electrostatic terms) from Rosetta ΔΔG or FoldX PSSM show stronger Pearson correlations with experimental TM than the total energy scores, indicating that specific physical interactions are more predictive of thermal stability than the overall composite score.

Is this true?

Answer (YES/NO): NO